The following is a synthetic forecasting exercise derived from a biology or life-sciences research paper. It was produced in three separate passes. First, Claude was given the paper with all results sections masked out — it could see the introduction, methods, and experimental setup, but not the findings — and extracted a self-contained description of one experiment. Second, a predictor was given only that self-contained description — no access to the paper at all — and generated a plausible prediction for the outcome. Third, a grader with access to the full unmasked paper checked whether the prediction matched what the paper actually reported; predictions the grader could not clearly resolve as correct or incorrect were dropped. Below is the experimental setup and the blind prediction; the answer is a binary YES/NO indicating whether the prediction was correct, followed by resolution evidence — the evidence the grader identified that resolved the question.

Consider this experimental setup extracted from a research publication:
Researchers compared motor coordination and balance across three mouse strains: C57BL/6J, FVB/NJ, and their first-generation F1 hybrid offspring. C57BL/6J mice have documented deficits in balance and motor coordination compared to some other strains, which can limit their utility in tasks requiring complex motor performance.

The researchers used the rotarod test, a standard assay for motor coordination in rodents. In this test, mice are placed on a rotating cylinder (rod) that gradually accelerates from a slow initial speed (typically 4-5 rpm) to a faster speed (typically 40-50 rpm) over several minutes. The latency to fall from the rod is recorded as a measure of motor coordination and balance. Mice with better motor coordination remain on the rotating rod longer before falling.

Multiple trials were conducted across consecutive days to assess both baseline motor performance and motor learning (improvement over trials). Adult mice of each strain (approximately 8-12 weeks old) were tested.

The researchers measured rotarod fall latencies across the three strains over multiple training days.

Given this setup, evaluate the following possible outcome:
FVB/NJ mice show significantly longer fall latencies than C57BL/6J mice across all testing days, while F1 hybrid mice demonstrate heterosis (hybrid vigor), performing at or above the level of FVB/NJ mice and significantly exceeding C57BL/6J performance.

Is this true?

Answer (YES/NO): NO